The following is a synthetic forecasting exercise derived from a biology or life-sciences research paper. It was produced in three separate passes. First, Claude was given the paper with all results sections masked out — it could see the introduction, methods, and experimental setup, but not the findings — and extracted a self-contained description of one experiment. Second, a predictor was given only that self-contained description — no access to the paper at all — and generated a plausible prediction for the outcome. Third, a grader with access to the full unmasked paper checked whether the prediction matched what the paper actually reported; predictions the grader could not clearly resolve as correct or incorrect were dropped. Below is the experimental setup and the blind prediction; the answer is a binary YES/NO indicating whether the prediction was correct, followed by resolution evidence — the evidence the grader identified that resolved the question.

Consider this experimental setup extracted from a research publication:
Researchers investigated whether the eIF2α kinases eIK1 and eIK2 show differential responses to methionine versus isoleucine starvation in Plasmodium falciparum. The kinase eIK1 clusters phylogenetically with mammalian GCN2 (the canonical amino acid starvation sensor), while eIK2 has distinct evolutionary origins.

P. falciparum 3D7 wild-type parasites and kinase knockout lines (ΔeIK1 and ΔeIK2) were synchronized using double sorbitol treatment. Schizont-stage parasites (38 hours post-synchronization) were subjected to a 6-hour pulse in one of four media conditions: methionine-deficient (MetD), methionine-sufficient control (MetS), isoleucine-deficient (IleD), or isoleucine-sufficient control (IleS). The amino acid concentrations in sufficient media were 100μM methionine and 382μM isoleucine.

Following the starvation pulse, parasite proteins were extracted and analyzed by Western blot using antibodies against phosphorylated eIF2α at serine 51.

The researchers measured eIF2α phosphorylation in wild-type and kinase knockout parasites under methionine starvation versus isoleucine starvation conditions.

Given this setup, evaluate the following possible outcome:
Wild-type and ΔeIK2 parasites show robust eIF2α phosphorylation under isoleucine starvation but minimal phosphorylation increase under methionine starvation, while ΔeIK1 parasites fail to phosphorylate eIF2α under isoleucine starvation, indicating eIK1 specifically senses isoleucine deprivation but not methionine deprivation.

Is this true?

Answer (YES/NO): NO